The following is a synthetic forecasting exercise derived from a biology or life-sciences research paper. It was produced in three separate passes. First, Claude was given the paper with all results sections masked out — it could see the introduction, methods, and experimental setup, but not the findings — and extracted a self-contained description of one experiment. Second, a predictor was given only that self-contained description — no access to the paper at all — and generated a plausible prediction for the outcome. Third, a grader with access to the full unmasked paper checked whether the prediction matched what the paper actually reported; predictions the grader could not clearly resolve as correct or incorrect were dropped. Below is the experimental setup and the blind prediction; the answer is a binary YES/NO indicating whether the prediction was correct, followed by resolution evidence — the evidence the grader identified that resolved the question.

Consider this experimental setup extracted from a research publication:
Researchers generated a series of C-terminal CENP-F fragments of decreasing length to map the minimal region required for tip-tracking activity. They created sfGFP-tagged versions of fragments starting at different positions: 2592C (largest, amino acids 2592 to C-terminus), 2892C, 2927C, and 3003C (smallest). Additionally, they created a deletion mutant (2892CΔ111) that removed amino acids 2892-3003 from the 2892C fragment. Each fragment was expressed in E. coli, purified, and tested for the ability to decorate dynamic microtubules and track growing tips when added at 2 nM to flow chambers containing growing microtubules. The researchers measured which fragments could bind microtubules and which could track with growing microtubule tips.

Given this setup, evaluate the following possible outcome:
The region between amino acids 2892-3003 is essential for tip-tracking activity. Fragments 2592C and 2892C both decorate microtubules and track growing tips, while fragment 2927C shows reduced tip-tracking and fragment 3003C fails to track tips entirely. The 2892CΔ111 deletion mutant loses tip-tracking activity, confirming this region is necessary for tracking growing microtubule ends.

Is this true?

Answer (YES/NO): NO